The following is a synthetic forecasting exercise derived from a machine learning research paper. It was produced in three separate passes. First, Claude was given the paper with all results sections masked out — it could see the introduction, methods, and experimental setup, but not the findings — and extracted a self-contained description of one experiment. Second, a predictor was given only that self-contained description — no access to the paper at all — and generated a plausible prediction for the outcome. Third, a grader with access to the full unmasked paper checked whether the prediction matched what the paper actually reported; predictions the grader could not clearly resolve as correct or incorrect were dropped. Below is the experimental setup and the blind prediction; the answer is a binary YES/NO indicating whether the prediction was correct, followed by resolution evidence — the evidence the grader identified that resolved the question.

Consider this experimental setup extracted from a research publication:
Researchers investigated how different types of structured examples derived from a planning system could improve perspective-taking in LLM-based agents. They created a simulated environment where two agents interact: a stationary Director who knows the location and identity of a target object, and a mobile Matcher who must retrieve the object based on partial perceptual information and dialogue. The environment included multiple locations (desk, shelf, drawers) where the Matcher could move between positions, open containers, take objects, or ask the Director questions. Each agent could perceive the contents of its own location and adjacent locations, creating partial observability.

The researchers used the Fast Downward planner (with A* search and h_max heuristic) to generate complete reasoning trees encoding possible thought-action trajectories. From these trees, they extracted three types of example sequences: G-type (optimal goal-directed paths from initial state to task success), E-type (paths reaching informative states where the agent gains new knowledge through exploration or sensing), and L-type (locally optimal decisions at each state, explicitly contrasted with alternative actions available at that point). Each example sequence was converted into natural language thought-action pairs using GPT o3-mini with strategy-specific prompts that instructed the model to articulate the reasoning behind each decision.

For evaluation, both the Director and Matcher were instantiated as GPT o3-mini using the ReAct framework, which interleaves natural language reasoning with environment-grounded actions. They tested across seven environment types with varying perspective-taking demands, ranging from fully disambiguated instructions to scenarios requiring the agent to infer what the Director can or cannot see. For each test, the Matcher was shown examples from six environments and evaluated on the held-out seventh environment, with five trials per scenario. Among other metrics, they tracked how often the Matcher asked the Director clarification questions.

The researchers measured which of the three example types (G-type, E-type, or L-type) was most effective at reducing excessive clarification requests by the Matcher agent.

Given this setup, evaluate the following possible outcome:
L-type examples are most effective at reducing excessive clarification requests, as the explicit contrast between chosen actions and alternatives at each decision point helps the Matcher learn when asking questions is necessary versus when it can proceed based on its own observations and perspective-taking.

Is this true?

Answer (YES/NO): YES